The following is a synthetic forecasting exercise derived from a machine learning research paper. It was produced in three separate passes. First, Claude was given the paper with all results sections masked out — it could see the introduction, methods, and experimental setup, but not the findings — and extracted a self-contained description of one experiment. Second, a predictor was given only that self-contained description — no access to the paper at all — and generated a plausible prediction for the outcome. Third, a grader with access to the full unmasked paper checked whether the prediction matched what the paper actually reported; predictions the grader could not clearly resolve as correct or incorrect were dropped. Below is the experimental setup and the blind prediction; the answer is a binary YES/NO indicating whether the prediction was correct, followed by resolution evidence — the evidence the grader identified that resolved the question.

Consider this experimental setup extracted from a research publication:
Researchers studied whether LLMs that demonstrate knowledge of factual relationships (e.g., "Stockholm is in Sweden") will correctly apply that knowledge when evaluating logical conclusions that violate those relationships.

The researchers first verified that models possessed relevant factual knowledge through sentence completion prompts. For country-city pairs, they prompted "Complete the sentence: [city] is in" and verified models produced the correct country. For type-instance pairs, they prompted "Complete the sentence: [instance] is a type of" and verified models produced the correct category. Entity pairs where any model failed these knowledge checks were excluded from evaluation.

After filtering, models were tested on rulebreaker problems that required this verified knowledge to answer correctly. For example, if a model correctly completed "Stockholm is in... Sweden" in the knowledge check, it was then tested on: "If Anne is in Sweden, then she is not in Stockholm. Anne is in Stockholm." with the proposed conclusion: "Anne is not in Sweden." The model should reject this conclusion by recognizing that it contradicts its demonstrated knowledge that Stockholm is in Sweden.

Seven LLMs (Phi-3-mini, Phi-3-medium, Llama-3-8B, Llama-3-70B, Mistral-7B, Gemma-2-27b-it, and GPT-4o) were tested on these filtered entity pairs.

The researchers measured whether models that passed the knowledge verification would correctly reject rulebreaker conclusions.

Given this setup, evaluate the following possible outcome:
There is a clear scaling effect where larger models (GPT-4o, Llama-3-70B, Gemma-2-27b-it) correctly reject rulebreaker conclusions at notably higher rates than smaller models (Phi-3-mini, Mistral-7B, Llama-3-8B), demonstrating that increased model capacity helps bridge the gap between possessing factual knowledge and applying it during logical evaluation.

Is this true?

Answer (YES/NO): NO